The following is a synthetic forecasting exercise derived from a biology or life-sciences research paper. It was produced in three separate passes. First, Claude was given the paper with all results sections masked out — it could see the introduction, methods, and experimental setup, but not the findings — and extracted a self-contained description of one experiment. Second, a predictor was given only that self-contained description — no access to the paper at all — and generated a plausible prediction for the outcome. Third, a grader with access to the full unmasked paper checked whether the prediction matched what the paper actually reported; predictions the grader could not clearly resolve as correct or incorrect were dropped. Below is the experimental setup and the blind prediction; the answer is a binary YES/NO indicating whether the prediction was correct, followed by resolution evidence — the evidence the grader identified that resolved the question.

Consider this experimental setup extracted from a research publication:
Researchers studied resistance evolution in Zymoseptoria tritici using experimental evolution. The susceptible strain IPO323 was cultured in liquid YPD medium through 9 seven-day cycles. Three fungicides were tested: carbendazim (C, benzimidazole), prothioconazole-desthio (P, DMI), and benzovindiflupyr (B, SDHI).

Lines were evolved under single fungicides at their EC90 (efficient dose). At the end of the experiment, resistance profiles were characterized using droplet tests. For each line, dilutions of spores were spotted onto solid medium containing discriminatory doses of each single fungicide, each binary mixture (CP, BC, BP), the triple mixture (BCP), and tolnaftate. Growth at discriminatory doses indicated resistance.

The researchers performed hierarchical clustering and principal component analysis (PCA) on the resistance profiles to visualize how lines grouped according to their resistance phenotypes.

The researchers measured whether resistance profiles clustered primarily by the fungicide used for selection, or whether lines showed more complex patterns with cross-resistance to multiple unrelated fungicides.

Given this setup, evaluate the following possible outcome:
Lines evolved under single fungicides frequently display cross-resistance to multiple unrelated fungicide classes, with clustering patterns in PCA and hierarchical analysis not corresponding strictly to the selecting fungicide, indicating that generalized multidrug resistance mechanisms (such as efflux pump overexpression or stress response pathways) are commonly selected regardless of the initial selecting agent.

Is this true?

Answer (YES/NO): NO